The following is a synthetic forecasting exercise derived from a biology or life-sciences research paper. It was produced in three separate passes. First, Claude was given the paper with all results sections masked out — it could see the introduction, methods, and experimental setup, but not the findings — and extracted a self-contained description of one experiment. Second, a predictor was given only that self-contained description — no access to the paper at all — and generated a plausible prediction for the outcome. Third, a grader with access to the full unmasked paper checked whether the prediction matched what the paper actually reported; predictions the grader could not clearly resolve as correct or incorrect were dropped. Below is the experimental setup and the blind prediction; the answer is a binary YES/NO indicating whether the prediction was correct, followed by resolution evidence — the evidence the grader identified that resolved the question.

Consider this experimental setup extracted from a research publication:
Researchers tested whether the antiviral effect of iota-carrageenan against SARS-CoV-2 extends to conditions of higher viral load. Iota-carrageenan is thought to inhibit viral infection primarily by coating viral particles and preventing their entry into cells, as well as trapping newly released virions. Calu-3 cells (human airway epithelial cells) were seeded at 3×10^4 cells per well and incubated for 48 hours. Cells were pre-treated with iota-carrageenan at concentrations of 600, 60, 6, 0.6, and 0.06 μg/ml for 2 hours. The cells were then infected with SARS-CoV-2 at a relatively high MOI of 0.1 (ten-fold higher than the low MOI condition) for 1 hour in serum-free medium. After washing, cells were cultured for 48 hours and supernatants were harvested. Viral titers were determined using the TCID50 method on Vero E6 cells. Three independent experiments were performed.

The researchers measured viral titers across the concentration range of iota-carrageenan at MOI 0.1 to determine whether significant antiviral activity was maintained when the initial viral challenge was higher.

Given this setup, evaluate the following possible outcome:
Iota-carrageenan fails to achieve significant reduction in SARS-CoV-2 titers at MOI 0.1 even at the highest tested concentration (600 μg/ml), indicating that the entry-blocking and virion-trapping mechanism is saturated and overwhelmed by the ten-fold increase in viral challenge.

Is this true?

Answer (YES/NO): NO